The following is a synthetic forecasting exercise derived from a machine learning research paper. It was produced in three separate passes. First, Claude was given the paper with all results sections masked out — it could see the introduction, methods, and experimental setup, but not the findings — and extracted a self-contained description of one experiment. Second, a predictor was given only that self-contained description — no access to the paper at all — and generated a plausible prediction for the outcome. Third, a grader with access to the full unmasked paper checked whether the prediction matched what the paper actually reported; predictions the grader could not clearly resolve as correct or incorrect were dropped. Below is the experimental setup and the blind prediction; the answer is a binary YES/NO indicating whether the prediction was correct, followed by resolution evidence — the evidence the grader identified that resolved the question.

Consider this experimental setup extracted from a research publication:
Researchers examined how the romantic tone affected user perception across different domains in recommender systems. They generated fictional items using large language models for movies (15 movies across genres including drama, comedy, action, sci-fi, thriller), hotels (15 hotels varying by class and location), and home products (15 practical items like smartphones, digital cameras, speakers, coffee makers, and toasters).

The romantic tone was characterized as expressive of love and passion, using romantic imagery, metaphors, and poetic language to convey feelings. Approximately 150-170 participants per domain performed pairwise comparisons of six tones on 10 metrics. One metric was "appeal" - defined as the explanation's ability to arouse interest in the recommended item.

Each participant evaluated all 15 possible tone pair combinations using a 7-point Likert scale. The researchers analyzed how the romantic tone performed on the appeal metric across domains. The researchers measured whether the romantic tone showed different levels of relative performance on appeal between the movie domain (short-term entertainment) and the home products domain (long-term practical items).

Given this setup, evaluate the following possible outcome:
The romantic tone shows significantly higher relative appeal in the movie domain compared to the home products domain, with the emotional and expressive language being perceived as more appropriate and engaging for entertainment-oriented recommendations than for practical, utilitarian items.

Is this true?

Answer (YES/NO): NO